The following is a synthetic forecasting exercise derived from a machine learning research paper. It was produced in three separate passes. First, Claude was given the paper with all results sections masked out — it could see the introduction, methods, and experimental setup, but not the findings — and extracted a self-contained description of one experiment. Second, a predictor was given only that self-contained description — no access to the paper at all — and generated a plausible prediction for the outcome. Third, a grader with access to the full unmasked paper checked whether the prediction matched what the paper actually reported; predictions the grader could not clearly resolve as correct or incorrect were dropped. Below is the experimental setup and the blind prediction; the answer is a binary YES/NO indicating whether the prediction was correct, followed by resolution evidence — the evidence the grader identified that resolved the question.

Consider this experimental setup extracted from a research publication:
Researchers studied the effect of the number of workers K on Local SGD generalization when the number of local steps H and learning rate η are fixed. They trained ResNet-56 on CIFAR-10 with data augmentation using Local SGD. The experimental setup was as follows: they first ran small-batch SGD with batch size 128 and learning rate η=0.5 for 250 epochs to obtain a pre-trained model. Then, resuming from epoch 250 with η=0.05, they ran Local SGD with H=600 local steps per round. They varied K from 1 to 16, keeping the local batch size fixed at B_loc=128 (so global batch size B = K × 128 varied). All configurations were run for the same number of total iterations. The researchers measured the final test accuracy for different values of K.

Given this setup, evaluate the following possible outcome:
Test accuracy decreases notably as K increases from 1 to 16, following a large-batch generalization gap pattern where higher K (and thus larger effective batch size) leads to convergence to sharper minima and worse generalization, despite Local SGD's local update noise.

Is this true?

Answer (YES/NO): NO